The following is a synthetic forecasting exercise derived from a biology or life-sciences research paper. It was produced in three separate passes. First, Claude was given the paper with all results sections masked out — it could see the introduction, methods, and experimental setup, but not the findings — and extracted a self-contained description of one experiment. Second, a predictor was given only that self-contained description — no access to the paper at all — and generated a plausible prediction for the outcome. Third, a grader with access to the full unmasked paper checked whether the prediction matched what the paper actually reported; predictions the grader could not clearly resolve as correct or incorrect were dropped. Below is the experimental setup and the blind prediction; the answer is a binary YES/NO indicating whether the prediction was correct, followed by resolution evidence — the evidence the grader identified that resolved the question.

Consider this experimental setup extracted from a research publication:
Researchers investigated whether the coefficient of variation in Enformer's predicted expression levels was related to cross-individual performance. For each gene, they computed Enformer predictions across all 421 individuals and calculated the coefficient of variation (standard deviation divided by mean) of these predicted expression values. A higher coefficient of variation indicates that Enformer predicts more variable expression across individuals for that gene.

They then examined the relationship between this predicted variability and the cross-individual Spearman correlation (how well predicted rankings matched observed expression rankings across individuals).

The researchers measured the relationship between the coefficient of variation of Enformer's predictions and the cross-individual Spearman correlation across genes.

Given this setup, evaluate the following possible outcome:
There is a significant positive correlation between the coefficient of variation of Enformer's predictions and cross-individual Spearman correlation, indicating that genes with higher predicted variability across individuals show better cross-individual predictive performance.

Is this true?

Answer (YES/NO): NO